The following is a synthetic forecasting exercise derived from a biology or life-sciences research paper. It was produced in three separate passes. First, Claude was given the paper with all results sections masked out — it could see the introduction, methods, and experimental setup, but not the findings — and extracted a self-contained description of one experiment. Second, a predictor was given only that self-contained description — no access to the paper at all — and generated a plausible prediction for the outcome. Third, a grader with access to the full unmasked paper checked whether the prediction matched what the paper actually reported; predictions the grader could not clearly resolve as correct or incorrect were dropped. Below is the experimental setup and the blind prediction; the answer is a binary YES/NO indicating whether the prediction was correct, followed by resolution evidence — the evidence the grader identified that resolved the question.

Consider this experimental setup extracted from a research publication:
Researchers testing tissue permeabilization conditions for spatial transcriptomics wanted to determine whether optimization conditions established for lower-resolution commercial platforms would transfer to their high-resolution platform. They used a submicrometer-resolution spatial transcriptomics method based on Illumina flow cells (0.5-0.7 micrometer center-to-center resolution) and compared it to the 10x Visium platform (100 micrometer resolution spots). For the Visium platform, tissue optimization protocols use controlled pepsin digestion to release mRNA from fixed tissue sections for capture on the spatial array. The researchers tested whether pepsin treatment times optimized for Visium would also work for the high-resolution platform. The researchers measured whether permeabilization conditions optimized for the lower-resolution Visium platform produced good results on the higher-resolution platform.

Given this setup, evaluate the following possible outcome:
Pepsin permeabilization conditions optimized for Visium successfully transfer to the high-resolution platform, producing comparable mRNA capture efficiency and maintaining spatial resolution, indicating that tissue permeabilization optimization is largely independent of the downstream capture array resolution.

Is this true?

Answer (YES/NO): YES